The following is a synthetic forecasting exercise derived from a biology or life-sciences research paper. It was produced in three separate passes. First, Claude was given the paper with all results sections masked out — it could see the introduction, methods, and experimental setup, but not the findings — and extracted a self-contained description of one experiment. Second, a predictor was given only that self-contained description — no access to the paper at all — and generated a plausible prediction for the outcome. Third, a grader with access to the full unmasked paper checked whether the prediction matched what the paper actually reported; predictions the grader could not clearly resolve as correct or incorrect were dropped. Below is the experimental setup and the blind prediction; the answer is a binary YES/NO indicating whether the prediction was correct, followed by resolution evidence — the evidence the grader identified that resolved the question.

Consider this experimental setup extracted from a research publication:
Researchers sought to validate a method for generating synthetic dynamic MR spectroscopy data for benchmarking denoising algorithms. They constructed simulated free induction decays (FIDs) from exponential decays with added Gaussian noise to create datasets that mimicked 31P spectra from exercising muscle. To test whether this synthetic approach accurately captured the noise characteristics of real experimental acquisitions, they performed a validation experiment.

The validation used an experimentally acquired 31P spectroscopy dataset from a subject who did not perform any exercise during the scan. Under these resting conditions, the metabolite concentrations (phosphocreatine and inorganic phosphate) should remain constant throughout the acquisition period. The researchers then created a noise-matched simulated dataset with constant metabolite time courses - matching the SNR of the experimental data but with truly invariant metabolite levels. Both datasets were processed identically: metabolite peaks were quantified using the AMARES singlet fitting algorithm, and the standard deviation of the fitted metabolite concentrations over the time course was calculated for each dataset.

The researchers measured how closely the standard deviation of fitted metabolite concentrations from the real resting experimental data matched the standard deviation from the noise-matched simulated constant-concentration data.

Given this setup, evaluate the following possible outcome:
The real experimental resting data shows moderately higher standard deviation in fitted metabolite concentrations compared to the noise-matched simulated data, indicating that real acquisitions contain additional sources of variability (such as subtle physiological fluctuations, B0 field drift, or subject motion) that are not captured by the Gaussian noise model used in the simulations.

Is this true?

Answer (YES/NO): NO